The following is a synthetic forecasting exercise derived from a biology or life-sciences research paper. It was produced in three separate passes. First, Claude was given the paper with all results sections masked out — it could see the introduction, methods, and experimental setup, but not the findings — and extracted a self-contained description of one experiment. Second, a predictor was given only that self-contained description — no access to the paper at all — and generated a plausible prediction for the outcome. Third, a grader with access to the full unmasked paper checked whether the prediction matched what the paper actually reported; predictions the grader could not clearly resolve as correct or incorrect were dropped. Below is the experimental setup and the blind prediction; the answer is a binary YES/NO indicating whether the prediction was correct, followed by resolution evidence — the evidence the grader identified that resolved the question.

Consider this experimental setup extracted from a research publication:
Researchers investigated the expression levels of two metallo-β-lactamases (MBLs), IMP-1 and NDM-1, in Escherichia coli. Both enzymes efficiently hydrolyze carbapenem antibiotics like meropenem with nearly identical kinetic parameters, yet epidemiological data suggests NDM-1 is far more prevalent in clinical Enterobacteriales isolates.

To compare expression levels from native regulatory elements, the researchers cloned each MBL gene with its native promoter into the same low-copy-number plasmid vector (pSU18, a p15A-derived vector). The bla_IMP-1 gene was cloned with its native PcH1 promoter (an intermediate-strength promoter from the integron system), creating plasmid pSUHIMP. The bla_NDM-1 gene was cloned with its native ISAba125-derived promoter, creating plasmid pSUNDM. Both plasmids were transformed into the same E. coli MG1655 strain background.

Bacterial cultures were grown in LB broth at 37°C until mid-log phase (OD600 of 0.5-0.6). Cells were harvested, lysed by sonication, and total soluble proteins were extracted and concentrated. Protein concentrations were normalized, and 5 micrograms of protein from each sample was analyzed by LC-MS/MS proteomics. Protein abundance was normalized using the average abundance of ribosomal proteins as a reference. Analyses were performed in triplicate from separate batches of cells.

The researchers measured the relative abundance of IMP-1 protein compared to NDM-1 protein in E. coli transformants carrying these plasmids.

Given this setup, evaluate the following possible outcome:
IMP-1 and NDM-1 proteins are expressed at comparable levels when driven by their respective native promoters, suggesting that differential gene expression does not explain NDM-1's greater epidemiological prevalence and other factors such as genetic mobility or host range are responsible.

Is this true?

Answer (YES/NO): NO